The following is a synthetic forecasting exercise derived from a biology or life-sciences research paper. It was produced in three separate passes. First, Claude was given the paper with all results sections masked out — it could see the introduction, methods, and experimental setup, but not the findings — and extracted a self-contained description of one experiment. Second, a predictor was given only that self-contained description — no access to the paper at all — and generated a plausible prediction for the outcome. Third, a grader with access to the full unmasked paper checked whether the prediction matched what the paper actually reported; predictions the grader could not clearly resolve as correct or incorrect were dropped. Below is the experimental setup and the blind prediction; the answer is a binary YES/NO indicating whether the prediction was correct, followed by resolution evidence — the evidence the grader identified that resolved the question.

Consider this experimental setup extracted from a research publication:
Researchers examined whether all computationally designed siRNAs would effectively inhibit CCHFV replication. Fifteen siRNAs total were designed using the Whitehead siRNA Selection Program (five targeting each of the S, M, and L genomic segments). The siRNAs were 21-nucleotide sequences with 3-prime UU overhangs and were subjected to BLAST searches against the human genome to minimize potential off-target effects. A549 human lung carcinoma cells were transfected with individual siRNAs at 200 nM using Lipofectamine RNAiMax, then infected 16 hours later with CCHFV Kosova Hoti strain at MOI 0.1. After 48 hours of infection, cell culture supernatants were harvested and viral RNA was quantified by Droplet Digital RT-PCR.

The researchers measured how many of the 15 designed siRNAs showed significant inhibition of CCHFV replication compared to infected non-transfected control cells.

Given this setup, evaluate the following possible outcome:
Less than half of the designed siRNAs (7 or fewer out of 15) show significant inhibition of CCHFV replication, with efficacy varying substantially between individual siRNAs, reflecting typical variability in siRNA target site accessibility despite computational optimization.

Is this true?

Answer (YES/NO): YES